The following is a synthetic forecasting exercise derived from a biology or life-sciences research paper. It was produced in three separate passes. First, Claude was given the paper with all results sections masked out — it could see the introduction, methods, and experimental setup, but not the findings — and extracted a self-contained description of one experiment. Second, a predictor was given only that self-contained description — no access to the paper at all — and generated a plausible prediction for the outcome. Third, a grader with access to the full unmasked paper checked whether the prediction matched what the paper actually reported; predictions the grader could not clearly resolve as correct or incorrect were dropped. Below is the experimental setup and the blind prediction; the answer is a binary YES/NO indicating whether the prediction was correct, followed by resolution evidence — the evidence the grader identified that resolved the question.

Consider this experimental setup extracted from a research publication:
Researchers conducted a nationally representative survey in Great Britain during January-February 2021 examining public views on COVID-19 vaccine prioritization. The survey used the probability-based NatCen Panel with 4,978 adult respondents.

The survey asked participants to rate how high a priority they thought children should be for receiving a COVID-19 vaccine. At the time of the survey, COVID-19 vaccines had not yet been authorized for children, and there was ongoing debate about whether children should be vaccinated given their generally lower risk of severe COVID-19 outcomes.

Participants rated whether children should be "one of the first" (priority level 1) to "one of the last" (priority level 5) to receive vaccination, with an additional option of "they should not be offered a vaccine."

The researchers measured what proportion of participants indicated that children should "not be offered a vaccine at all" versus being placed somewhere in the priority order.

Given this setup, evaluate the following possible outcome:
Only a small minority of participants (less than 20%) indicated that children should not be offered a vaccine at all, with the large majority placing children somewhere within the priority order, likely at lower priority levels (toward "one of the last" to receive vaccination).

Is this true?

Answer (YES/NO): YES